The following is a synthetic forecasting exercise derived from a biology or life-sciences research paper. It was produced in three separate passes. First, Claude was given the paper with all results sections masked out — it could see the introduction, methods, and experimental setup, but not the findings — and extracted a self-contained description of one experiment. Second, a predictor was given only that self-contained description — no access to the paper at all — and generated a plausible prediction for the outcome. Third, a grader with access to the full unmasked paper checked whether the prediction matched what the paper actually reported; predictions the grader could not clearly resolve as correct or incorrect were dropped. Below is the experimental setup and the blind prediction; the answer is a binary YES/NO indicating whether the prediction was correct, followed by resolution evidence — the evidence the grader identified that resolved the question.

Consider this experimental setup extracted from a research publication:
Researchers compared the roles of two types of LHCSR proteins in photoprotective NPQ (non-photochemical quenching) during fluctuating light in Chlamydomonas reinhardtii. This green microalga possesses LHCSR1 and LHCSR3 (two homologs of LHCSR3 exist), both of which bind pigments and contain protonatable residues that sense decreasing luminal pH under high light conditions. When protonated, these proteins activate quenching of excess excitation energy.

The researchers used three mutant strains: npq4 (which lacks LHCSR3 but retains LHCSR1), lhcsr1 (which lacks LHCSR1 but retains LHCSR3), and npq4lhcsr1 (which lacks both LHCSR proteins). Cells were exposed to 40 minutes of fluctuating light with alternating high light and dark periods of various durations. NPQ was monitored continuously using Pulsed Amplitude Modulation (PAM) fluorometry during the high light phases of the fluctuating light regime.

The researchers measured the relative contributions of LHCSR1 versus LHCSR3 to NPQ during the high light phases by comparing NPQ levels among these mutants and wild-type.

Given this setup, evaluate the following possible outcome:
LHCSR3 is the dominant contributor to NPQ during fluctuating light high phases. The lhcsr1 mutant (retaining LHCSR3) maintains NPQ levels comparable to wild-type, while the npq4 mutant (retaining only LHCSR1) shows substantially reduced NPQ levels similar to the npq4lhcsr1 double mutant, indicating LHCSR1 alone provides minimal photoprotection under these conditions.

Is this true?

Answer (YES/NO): NO